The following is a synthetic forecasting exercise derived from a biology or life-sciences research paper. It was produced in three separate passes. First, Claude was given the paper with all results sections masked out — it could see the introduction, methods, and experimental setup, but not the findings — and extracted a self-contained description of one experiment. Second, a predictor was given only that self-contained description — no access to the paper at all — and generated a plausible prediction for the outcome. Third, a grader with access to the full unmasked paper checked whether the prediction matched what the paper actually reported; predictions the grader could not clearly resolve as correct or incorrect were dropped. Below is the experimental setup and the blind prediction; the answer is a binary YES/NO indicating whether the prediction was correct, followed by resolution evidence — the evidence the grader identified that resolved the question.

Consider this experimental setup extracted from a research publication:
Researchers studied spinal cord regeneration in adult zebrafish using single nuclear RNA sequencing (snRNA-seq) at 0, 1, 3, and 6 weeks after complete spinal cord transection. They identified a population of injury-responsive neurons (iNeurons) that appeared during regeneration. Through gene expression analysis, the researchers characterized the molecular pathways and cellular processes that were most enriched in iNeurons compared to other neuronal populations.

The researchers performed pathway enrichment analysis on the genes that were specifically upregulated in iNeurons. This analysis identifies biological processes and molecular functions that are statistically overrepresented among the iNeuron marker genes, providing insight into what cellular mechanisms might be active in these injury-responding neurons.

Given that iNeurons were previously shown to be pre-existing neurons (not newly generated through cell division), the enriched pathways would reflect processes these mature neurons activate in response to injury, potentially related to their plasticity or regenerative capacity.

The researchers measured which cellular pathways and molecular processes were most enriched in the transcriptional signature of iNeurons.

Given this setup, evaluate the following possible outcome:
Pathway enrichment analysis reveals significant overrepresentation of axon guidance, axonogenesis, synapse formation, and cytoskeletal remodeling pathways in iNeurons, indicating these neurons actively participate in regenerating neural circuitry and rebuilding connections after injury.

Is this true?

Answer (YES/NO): YES